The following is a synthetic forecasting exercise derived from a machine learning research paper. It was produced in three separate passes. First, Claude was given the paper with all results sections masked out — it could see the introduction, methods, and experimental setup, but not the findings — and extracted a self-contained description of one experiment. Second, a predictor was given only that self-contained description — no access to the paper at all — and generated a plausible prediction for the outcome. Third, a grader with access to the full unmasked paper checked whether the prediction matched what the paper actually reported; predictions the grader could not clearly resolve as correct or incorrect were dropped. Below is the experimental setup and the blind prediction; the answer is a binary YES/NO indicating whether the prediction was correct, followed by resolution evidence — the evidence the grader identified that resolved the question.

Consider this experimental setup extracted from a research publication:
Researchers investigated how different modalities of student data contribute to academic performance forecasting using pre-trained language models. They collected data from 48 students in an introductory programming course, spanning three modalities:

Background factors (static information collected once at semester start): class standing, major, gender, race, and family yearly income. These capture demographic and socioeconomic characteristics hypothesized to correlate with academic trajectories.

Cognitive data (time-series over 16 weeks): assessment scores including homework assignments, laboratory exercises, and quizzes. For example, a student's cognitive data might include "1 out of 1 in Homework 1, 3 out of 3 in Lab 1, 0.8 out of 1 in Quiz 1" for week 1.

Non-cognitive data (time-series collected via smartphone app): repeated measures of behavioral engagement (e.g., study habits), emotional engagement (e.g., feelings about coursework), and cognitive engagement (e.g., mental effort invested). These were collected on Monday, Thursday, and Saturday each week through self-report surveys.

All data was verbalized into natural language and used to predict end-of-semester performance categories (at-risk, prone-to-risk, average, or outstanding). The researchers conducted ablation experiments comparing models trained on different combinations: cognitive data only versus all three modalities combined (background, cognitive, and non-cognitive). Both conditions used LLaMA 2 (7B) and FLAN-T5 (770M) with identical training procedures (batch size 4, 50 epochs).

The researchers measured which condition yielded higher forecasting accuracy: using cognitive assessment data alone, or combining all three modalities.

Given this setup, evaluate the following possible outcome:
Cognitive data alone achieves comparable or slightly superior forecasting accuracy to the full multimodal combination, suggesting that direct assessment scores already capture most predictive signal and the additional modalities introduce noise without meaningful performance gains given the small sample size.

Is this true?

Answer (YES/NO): NO